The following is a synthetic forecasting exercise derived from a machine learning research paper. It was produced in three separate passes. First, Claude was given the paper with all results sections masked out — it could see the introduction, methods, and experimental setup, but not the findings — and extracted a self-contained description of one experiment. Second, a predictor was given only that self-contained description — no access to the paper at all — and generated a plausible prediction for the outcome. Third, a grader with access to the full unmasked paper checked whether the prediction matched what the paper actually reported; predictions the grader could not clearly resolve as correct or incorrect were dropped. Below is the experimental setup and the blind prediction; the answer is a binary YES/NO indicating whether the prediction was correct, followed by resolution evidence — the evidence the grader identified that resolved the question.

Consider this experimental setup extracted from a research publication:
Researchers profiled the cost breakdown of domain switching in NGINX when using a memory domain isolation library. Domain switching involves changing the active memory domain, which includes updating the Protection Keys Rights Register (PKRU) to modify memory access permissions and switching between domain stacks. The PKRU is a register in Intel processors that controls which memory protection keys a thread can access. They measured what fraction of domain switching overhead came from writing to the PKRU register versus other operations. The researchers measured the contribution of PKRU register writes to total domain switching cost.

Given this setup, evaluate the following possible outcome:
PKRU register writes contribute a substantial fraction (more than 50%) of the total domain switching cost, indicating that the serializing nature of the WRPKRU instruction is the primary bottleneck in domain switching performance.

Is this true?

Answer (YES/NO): NO